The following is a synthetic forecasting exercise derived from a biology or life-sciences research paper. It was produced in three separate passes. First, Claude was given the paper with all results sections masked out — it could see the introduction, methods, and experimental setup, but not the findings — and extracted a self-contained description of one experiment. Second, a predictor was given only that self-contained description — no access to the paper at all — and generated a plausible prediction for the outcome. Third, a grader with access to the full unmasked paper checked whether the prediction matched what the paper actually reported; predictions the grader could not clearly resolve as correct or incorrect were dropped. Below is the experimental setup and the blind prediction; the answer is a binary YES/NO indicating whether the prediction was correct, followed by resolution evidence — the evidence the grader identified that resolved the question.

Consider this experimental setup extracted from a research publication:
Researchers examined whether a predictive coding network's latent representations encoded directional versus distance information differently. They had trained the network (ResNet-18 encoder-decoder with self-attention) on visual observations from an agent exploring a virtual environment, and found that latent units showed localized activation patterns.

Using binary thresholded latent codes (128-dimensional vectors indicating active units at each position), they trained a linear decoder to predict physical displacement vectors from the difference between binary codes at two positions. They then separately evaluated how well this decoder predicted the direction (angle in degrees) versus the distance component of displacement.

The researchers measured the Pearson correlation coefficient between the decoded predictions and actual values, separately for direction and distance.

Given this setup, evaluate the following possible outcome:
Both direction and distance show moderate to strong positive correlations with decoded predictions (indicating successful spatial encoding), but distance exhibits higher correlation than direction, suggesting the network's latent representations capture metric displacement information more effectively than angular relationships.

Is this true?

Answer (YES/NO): NO